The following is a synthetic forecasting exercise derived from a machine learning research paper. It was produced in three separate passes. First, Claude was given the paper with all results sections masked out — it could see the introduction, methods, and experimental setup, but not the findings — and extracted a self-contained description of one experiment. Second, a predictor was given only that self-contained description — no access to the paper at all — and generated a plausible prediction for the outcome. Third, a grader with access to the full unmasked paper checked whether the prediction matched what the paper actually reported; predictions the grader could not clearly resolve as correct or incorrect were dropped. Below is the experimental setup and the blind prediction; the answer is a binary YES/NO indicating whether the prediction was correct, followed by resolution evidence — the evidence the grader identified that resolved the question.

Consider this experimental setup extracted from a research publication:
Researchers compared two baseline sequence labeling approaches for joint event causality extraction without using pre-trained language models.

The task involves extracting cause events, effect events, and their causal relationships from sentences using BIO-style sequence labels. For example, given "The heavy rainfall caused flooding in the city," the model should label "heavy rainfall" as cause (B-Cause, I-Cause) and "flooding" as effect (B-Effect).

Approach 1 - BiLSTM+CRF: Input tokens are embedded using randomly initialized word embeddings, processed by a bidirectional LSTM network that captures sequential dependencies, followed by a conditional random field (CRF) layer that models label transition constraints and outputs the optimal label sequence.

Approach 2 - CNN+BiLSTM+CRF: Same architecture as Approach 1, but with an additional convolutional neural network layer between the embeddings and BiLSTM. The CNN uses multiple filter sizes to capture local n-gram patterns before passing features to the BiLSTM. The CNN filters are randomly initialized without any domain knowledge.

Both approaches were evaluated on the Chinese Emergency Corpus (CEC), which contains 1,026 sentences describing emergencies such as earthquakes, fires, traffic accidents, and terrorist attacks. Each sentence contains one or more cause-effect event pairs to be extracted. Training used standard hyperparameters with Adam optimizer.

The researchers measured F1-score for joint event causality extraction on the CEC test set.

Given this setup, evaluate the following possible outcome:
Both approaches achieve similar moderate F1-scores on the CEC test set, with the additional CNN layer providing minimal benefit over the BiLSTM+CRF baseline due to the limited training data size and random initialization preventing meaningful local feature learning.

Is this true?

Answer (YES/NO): NO